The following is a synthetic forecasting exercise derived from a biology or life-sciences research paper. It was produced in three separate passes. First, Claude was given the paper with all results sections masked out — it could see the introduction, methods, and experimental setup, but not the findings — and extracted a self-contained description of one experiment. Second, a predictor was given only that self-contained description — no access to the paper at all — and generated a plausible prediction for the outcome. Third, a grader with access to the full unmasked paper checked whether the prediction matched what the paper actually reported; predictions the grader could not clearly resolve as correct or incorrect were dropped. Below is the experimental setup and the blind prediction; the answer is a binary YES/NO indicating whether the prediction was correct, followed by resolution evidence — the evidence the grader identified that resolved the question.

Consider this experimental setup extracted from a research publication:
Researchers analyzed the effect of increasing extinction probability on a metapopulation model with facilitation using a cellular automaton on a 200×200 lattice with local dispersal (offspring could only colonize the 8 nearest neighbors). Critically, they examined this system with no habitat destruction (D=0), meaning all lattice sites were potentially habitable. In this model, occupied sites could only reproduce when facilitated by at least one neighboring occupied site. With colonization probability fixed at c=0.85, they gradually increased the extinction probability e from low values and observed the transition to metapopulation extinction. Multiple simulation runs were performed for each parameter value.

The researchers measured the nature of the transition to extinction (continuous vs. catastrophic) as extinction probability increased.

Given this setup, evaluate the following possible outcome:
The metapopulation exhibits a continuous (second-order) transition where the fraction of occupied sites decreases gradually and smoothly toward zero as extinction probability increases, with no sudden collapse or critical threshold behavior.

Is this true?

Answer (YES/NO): NO